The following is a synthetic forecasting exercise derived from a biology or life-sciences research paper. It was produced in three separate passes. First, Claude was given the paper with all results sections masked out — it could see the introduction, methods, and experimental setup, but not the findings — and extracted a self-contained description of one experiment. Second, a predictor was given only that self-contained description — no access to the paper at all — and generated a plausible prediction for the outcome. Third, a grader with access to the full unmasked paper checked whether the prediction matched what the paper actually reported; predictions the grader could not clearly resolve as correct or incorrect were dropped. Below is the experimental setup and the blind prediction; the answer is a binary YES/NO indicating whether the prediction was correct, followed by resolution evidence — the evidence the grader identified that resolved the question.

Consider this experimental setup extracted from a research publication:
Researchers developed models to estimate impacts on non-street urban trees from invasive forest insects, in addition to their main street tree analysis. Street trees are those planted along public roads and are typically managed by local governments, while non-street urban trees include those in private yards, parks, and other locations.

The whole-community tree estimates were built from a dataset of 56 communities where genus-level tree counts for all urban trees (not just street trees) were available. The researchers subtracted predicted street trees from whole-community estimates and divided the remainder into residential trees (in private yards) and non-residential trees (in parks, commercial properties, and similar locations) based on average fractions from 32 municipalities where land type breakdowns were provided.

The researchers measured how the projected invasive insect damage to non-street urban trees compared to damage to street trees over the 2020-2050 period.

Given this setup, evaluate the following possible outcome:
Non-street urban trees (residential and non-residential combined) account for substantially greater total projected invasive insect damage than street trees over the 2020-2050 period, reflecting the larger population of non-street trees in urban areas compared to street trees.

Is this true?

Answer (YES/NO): YES